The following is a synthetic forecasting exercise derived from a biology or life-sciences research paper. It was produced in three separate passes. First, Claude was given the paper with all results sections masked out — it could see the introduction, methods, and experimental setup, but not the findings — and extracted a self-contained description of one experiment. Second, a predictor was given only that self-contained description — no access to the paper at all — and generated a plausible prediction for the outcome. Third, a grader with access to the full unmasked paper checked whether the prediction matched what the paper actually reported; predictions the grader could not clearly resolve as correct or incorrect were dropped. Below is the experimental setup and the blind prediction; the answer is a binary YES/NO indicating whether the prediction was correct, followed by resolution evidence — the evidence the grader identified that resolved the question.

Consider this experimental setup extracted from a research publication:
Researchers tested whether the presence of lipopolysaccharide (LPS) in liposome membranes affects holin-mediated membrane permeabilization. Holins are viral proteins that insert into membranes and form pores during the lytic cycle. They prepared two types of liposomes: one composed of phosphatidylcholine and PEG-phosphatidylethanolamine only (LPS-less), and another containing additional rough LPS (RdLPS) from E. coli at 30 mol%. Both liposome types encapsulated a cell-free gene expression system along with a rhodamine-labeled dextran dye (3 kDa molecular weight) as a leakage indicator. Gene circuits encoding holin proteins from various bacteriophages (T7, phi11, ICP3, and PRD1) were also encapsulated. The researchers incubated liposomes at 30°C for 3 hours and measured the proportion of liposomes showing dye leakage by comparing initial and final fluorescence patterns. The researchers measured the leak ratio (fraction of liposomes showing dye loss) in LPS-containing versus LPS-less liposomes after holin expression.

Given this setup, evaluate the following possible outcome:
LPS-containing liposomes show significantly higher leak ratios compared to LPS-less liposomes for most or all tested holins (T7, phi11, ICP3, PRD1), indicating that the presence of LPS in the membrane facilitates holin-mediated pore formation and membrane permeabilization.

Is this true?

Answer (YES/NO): NO